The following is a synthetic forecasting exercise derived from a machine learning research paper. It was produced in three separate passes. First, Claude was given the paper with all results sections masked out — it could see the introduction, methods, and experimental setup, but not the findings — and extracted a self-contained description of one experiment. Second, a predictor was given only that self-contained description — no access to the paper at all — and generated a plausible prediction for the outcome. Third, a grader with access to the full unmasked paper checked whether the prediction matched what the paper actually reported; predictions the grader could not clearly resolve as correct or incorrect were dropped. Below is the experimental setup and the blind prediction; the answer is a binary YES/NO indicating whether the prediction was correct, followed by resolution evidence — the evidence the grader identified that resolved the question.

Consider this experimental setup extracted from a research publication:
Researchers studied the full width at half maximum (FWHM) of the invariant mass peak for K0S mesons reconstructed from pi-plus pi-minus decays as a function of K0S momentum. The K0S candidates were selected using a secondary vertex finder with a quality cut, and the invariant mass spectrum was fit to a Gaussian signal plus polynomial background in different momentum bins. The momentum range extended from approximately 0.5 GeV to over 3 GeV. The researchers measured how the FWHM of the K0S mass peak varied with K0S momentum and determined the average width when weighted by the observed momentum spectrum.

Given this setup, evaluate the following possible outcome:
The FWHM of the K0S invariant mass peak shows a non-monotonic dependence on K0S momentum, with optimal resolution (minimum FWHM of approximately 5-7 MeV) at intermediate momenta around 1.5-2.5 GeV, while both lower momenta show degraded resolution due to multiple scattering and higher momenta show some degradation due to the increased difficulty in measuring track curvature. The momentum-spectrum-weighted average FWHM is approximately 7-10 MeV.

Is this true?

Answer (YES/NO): NO